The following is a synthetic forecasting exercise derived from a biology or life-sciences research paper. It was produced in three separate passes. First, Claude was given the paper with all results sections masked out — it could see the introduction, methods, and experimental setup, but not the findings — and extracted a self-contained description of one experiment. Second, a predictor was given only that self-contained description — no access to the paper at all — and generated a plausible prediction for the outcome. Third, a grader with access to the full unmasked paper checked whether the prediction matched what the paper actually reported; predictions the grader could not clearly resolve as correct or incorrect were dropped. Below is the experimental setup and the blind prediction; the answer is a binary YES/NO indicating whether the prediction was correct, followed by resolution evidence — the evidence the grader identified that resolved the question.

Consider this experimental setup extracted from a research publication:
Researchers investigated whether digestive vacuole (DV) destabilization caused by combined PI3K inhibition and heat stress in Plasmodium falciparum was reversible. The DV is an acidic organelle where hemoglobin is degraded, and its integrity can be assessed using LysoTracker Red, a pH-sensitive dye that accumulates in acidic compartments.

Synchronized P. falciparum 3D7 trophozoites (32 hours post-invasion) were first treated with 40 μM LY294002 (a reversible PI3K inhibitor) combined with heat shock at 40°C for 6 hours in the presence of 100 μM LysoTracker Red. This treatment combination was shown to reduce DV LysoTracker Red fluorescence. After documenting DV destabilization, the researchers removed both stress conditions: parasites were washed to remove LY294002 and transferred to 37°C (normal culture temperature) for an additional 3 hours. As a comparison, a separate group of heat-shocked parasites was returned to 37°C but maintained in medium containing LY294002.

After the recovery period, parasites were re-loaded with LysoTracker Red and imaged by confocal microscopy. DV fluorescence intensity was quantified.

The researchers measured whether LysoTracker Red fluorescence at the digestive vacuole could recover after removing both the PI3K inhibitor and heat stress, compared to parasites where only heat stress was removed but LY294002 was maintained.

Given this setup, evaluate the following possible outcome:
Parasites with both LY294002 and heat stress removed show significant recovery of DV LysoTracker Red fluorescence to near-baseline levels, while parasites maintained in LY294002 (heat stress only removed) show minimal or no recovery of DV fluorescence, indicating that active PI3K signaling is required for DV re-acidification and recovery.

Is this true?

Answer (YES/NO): YES